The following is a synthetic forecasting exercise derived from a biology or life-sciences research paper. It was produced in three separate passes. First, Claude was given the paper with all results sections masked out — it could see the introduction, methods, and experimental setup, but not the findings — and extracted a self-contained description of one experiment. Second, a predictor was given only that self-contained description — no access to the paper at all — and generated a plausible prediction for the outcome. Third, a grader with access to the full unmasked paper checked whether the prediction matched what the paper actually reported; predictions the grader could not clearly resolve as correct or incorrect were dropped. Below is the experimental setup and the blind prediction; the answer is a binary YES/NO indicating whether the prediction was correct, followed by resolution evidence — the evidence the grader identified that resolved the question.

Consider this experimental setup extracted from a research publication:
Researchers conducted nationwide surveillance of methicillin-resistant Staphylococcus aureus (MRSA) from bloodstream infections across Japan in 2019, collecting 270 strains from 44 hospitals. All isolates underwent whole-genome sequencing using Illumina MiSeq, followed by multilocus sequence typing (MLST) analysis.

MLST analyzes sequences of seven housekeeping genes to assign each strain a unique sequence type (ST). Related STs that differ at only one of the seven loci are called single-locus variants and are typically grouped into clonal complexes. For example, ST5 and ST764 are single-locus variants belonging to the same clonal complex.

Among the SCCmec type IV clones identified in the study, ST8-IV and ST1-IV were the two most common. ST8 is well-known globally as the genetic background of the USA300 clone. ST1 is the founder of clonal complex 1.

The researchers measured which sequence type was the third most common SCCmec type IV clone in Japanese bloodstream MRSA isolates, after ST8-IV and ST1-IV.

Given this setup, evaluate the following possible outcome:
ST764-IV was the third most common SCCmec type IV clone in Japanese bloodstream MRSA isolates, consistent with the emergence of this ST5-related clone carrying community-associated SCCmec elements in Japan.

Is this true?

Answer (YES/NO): NO